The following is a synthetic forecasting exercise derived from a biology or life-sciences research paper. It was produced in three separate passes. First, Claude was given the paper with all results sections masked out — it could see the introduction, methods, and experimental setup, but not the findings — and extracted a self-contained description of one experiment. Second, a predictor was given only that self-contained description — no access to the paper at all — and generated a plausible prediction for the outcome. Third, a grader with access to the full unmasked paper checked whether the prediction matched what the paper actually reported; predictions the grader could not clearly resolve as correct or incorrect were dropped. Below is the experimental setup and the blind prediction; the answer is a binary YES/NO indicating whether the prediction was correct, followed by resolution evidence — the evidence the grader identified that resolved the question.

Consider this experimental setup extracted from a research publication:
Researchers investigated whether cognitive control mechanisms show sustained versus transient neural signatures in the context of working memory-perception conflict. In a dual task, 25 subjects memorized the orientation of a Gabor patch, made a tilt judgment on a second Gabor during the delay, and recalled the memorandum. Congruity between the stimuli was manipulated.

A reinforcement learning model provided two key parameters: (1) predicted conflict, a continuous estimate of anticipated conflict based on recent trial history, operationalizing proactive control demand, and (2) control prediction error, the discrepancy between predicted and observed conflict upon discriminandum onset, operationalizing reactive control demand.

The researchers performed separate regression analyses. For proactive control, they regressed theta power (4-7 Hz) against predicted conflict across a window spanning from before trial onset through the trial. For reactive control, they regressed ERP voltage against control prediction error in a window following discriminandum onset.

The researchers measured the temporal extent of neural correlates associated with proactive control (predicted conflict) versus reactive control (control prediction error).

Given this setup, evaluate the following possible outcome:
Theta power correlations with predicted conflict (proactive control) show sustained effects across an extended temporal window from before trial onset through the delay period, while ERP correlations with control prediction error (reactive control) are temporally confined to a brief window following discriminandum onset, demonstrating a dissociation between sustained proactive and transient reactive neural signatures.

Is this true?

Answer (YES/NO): NO